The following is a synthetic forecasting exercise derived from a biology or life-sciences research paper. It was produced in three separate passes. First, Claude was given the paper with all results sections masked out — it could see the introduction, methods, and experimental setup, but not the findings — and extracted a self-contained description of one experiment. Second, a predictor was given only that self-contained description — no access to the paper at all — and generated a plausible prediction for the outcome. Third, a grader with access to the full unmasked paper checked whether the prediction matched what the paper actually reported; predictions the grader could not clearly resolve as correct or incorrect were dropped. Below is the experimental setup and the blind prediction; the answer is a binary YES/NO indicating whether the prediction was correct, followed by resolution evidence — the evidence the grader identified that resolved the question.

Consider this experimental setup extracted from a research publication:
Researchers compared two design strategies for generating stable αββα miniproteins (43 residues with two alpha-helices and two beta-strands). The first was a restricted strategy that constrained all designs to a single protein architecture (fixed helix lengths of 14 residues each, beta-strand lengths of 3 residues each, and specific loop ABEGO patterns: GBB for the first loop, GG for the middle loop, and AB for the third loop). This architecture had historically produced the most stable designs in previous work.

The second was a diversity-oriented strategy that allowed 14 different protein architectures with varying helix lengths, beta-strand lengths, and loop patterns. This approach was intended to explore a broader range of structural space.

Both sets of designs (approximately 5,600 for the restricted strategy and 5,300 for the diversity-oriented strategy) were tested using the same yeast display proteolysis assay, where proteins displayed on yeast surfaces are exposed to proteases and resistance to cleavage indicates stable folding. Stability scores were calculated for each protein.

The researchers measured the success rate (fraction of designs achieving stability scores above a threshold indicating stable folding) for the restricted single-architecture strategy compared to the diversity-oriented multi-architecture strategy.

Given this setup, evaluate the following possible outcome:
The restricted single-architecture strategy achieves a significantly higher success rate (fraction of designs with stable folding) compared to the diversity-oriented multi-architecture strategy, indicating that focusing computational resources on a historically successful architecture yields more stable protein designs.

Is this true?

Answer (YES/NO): YES